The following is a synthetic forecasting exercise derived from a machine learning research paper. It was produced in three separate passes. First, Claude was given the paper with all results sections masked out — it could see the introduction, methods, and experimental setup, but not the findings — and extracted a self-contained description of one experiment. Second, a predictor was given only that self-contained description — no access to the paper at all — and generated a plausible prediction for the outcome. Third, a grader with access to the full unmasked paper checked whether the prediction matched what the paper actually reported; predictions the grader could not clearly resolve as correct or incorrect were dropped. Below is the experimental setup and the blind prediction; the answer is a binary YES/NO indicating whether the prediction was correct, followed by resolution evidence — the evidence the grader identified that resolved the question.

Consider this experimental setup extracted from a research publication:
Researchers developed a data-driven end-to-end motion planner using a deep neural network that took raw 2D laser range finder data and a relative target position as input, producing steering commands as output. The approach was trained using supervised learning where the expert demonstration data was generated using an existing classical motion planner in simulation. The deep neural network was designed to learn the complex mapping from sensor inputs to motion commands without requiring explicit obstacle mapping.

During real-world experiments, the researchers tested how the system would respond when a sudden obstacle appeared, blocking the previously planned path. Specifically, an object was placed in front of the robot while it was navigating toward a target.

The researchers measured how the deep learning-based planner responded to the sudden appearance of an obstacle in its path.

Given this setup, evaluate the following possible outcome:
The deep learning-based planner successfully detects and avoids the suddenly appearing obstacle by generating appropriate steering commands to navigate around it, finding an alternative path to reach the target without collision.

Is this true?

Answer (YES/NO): YES